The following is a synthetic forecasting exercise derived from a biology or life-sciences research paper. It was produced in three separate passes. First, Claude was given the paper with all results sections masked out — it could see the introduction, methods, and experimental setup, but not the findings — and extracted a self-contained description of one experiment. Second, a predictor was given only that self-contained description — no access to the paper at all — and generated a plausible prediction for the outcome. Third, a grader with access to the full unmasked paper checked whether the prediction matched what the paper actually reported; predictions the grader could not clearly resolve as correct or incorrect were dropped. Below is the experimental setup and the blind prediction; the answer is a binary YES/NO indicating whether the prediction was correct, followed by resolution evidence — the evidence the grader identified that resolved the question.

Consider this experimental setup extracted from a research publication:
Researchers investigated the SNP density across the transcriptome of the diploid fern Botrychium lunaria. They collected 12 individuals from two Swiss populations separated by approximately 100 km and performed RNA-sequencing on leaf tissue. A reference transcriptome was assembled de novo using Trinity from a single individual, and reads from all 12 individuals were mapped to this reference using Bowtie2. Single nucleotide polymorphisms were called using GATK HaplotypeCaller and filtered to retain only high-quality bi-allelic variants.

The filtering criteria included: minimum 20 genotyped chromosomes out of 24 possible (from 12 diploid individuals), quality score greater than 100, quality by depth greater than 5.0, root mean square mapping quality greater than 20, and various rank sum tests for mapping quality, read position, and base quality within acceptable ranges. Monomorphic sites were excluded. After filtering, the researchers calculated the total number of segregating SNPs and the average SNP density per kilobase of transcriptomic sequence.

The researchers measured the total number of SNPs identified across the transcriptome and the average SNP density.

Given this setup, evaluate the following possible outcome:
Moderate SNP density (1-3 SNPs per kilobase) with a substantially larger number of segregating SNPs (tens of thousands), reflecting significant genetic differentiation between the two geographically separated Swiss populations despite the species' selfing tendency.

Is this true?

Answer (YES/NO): NO